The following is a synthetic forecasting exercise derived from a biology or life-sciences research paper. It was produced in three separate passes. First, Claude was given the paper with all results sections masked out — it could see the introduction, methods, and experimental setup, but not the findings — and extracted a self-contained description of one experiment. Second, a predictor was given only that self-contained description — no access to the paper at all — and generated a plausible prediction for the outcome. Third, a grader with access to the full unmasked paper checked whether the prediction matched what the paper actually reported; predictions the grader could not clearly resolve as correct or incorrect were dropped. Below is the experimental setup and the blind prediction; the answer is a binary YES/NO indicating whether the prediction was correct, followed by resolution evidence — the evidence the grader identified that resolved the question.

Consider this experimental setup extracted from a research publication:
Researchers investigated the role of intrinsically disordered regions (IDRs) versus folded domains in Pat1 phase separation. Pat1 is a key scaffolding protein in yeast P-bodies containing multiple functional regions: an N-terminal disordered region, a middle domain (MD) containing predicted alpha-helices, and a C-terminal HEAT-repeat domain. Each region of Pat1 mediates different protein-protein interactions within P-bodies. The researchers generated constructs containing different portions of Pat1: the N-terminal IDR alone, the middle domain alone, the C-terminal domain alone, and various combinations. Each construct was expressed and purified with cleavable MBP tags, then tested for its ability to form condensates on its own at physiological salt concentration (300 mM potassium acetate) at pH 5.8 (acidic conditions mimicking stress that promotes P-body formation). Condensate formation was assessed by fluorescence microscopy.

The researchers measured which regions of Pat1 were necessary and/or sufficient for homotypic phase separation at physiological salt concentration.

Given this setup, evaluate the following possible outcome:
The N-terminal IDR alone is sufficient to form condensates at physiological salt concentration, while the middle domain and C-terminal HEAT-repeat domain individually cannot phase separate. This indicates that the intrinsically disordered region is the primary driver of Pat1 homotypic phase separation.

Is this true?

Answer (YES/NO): NO